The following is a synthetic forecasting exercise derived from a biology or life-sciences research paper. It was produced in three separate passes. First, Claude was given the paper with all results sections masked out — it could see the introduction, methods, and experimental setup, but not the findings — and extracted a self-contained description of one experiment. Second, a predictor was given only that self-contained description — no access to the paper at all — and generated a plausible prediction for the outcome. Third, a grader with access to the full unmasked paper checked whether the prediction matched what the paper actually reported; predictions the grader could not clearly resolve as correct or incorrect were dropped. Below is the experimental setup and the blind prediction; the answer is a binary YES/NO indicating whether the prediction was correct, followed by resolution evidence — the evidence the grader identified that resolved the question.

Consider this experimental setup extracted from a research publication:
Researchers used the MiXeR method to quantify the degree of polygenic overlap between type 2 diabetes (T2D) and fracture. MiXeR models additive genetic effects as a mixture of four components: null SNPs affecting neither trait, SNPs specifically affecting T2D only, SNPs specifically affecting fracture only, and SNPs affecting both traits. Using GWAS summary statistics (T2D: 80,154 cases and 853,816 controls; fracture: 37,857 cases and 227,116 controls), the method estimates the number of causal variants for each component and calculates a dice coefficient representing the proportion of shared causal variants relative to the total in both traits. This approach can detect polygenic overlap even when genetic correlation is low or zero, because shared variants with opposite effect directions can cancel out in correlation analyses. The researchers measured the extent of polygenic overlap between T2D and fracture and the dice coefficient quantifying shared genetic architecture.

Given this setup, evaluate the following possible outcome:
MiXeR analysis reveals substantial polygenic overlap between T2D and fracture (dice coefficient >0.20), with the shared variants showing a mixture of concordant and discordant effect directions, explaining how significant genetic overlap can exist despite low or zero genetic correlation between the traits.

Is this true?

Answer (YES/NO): YES